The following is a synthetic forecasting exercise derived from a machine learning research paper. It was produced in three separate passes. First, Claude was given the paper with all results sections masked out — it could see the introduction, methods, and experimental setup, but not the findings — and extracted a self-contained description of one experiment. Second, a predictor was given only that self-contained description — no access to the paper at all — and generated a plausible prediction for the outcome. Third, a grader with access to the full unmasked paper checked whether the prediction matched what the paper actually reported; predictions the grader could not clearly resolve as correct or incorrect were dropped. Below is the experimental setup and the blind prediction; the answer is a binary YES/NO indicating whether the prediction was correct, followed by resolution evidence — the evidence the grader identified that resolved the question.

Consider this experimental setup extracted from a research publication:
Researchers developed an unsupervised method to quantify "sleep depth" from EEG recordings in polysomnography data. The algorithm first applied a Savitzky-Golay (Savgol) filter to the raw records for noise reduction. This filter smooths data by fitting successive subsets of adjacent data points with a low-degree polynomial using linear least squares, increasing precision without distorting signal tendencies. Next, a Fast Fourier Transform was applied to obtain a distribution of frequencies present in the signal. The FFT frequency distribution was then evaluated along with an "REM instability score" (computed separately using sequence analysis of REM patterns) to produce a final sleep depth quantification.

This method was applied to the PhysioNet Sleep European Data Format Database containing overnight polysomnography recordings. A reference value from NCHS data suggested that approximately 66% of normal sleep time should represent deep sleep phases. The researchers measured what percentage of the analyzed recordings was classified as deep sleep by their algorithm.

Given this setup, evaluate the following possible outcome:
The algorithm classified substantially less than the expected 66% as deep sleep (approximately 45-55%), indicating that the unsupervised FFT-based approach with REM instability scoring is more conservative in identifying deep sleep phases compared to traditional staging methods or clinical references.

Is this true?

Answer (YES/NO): NO